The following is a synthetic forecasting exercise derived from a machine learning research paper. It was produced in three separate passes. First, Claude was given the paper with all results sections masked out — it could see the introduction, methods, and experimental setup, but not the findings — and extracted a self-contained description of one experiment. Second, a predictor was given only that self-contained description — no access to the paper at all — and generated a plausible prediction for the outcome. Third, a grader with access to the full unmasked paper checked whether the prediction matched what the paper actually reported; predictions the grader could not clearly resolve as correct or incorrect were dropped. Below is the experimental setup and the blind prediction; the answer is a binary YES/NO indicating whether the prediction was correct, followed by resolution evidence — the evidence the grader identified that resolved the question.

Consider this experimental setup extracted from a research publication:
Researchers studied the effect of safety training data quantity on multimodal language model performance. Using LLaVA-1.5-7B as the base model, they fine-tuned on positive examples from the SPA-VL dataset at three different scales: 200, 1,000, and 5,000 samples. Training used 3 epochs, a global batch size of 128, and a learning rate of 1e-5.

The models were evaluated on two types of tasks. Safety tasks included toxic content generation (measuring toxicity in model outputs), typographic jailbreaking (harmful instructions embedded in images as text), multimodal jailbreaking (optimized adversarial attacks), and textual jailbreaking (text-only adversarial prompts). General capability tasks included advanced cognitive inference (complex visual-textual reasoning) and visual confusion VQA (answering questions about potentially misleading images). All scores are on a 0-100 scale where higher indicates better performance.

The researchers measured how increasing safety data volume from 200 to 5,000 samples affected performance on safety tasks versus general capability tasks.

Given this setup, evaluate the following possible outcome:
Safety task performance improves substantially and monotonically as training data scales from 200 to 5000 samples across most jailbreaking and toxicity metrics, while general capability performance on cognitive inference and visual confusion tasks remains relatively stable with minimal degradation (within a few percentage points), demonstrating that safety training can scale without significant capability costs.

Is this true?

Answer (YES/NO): NO